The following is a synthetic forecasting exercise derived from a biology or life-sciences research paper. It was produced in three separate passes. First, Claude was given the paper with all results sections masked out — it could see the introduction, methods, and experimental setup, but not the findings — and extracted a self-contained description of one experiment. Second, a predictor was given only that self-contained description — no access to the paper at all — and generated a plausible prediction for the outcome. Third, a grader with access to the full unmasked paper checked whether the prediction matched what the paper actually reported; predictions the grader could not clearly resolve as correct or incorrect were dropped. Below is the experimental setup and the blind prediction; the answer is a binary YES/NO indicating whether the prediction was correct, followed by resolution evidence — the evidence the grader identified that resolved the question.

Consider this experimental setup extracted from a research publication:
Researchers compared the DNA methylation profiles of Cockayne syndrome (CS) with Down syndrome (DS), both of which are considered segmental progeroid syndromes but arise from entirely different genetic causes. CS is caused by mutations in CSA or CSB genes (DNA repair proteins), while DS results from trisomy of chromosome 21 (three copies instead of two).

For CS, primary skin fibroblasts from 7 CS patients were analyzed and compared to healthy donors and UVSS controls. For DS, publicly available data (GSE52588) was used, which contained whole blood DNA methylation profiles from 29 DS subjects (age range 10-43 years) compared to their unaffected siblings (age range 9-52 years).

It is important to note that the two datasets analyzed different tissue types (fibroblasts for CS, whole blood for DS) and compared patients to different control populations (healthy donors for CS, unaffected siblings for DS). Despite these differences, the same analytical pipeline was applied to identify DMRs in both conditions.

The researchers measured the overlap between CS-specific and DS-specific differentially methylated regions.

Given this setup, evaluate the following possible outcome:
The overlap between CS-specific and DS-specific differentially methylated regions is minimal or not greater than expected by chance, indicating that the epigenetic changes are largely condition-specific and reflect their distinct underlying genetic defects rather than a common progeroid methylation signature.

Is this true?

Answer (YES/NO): NO